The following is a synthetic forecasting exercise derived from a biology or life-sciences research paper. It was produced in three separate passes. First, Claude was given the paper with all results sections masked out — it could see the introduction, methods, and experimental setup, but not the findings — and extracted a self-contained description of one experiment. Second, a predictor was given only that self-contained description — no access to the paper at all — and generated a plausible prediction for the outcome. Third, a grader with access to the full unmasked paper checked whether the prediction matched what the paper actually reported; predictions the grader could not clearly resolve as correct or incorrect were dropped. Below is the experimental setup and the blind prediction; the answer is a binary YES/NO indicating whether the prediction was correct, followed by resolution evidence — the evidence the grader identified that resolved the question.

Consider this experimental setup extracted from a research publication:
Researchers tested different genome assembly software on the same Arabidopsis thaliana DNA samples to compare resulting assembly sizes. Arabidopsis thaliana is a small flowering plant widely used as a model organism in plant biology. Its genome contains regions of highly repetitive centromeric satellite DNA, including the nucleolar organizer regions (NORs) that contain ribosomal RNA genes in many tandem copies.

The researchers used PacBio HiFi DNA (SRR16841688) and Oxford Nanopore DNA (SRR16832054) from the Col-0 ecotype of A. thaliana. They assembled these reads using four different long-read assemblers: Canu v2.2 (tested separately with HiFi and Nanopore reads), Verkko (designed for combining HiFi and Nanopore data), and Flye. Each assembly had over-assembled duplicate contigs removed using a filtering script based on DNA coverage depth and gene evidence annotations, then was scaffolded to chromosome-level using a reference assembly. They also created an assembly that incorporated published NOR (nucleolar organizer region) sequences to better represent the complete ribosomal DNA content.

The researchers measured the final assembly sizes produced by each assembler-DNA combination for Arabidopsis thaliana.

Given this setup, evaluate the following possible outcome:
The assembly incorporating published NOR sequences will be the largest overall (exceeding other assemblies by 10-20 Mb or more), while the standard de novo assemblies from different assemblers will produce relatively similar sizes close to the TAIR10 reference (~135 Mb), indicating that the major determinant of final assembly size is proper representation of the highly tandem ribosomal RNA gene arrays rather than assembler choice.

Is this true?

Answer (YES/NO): NO